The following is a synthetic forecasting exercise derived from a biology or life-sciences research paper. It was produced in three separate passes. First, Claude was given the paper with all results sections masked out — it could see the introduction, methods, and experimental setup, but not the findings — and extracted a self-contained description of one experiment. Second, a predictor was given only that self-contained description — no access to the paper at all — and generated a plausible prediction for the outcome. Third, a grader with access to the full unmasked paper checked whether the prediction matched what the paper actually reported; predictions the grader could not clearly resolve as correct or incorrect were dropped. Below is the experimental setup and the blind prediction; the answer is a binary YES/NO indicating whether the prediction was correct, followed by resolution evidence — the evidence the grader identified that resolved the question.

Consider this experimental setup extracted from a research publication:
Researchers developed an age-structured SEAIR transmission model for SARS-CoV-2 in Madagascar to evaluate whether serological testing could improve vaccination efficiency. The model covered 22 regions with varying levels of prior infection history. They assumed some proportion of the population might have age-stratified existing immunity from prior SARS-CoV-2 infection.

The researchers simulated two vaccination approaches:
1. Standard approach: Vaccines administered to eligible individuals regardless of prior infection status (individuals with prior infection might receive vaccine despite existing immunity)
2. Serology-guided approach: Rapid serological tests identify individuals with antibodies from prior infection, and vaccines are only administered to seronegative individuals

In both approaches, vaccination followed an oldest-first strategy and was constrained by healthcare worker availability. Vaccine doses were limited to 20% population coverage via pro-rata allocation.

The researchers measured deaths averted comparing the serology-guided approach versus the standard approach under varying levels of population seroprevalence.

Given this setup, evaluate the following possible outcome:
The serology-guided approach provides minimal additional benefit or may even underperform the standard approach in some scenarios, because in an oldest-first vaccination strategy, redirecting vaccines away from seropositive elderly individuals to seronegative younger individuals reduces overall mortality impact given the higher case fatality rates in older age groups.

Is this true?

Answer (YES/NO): NO